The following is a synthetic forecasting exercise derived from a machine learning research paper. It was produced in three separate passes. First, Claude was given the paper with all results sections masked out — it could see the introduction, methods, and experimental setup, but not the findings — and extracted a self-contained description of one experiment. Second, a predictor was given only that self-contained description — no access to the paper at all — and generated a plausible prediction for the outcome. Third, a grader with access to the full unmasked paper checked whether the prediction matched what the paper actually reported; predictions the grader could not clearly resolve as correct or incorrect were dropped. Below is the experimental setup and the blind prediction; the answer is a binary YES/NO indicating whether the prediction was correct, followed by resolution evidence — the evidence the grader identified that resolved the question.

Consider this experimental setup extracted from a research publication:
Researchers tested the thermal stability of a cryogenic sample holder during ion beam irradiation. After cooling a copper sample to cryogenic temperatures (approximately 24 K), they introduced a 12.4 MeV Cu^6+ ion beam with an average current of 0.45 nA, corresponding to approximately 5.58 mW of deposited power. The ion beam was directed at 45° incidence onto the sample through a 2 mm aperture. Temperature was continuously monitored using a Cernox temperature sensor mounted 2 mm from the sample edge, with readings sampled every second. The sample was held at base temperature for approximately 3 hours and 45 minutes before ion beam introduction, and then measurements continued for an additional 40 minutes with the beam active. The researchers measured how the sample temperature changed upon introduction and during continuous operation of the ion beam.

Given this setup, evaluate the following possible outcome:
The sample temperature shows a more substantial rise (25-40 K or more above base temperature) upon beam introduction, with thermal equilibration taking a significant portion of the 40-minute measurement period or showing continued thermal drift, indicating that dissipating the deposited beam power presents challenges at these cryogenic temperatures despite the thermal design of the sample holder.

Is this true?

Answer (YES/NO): NO